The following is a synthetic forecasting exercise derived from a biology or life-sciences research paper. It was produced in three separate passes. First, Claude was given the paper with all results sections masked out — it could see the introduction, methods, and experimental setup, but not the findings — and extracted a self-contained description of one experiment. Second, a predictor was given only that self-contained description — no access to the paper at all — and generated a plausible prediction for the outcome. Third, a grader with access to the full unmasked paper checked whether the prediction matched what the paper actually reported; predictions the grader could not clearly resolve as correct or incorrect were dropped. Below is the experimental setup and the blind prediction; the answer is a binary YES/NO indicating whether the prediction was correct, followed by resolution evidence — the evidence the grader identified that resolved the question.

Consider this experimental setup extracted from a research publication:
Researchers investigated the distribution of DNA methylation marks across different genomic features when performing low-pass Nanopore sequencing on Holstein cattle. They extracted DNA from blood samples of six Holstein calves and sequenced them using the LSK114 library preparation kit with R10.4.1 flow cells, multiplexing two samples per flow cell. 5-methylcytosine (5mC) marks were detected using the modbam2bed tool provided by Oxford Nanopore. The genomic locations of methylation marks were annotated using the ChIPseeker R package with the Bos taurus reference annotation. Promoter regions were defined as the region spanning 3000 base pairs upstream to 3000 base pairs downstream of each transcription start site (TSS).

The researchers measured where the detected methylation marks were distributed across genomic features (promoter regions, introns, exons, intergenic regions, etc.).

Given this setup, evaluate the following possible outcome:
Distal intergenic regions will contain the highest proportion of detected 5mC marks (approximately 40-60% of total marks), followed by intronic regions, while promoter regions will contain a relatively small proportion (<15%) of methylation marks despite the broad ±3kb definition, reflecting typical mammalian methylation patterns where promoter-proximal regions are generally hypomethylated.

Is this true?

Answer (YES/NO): NO